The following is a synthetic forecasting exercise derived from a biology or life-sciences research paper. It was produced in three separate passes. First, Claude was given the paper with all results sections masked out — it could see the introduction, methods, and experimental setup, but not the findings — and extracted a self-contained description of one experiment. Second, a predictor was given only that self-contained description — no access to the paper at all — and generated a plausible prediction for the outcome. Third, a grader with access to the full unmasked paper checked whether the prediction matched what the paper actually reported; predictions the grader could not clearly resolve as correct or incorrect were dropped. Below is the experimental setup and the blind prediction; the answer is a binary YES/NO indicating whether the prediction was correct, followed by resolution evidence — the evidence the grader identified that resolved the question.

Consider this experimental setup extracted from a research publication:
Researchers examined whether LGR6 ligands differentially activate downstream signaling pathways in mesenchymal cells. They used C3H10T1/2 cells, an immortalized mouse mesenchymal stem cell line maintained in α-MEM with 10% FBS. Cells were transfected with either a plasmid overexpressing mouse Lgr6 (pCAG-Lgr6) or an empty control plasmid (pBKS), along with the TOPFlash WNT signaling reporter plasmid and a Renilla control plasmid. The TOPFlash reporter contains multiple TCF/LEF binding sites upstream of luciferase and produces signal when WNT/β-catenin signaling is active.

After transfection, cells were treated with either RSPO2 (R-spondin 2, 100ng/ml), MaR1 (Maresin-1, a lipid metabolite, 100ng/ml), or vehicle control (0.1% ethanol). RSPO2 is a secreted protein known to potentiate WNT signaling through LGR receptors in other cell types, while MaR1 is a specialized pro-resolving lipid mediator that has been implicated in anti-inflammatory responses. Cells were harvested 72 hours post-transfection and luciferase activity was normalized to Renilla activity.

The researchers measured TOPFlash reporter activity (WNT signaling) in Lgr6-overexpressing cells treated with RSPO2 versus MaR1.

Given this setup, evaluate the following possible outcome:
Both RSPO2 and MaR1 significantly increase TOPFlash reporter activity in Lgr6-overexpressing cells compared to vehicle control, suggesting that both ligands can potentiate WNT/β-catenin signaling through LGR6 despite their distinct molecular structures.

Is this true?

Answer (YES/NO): NO